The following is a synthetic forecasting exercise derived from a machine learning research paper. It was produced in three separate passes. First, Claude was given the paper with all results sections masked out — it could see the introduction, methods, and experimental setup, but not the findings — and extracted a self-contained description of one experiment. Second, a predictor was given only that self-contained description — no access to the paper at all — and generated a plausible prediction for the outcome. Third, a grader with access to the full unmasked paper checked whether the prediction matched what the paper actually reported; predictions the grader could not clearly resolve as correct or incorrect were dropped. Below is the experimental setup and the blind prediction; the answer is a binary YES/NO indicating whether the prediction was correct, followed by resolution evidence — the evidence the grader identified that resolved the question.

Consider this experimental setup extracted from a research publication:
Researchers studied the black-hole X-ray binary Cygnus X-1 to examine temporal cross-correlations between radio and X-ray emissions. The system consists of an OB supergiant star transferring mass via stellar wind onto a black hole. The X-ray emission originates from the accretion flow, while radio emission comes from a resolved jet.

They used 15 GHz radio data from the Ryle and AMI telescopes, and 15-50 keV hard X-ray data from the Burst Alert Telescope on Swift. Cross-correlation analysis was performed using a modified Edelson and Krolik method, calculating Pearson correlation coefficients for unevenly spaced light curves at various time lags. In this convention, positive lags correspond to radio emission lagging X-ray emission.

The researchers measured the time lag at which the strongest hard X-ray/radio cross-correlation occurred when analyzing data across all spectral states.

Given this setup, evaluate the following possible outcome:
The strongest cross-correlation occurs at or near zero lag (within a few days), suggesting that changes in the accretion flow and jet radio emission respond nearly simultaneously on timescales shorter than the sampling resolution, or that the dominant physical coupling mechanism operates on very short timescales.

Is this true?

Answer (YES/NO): YES